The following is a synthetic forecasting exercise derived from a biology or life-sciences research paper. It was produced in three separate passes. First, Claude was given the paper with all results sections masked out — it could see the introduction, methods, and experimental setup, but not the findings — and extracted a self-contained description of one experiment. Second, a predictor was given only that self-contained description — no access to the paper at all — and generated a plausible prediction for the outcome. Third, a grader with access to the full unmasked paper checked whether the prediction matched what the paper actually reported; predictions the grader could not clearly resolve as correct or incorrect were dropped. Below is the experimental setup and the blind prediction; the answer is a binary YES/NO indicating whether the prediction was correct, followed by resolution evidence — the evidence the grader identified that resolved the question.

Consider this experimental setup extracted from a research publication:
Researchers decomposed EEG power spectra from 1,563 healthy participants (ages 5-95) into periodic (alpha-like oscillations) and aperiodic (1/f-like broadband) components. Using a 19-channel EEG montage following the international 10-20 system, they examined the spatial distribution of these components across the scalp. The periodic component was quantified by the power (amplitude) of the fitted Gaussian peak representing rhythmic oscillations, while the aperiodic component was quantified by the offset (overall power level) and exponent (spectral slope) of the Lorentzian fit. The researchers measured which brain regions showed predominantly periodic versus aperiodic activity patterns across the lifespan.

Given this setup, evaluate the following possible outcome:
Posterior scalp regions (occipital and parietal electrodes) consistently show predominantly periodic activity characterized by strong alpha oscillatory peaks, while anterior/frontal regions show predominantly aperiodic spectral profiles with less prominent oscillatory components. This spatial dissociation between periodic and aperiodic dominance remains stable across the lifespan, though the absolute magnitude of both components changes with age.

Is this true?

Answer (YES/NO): YES